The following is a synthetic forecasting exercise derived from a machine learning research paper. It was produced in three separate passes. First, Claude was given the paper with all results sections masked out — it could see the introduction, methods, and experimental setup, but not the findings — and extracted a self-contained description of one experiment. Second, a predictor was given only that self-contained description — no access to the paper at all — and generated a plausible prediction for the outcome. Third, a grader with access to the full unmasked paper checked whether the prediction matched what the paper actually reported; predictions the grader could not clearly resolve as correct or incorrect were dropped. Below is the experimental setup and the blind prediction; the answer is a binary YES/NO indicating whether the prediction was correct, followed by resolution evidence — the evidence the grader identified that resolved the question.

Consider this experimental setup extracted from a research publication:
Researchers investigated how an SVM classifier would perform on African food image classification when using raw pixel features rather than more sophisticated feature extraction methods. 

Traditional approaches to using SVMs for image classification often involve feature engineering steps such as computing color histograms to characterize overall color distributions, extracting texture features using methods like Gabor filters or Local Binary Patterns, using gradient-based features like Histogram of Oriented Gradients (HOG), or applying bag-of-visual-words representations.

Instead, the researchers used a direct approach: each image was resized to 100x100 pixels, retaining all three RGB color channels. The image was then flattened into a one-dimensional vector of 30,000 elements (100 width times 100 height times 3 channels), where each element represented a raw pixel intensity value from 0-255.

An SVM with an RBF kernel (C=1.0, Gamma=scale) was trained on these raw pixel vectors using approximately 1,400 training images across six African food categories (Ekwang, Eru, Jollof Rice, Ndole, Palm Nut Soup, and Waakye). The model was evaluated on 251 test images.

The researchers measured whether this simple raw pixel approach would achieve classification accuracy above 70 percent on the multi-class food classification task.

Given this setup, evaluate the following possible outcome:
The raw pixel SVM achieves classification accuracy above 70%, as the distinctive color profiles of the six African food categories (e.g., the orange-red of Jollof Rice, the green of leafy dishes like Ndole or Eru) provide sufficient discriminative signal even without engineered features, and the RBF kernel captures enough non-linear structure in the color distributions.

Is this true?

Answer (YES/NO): YES